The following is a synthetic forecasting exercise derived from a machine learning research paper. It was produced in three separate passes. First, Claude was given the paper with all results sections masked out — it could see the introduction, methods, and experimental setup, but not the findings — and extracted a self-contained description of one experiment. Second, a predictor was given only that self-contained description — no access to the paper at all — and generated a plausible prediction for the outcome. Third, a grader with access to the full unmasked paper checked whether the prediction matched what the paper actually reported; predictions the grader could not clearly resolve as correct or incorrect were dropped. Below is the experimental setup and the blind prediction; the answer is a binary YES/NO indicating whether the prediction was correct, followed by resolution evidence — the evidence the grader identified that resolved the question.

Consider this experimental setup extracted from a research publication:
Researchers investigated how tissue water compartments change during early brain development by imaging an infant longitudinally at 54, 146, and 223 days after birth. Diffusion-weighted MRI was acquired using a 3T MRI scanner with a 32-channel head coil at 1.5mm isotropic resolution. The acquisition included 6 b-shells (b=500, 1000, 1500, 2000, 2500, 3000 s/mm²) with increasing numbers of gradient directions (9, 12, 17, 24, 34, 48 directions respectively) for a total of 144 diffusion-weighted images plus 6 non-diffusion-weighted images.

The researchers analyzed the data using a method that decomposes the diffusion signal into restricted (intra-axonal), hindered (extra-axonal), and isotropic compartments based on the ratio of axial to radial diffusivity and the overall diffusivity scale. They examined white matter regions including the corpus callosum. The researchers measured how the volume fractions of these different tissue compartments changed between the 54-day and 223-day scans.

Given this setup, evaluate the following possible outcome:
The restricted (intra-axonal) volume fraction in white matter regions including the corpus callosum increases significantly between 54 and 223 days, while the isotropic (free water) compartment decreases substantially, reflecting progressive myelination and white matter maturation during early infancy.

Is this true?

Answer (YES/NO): YES